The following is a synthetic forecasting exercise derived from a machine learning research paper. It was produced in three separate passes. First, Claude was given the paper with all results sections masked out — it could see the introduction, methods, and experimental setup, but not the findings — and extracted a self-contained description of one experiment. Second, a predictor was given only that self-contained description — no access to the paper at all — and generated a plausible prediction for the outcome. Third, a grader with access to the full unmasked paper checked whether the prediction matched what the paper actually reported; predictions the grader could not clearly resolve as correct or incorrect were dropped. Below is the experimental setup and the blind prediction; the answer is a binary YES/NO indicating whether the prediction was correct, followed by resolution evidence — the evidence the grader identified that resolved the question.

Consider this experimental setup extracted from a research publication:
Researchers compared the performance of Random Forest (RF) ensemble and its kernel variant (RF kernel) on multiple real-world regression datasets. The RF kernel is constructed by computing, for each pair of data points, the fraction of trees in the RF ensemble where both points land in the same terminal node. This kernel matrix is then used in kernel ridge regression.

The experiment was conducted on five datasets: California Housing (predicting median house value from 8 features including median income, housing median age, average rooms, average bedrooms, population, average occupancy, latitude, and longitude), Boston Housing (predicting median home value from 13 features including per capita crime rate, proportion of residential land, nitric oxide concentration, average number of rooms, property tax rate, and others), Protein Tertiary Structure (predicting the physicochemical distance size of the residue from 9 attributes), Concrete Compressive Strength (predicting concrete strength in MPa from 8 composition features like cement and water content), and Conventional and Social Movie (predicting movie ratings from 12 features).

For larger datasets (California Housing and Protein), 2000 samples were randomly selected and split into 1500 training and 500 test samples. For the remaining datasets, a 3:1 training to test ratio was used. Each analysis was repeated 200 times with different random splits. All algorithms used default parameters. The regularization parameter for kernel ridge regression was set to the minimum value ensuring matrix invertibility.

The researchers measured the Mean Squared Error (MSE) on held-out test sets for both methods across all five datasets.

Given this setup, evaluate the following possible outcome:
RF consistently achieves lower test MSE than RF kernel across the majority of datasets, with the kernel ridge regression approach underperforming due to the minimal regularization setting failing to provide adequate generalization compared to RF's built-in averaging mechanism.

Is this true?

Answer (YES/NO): NO